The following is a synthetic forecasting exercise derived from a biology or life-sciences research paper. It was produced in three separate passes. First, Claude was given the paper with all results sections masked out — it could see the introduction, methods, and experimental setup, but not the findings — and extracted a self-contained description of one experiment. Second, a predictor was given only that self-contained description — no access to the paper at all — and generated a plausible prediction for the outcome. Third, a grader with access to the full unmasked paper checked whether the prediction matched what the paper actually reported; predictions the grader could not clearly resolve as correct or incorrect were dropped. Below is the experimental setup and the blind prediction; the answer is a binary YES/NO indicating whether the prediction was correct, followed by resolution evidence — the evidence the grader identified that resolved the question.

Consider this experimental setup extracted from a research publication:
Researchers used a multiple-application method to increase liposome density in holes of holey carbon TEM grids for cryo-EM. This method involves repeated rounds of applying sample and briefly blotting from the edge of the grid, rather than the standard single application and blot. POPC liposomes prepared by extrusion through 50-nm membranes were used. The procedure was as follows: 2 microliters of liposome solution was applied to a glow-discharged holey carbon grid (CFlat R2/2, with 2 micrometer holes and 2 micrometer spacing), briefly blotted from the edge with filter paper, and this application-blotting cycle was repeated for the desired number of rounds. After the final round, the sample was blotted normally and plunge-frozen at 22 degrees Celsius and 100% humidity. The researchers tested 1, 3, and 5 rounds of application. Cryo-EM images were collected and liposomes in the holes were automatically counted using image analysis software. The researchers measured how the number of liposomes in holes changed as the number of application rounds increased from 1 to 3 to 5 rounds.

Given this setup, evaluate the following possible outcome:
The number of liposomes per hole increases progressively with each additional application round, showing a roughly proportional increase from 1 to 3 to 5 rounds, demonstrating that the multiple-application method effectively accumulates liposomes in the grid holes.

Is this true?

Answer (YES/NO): NO